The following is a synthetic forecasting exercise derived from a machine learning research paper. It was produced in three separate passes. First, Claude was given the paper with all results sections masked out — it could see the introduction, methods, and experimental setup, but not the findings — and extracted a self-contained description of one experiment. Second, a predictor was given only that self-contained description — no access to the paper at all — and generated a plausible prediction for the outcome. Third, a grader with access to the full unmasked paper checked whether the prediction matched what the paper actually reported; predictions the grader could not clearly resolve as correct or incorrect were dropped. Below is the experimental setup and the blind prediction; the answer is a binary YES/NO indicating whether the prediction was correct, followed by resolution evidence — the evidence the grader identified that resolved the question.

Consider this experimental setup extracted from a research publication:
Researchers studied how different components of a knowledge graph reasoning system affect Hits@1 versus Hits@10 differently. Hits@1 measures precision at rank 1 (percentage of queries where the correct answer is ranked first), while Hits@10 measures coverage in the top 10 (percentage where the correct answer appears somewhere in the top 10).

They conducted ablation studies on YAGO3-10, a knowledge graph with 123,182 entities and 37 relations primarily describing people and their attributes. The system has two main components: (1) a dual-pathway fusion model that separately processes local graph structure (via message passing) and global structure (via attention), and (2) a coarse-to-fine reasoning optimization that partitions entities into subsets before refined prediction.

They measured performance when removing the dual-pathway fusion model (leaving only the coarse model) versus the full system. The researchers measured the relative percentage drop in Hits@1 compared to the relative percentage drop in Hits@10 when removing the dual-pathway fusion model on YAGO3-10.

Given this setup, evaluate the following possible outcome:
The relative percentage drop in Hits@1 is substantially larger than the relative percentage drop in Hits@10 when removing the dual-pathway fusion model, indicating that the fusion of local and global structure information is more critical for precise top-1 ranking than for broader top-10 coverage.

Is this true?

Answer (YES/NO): YES